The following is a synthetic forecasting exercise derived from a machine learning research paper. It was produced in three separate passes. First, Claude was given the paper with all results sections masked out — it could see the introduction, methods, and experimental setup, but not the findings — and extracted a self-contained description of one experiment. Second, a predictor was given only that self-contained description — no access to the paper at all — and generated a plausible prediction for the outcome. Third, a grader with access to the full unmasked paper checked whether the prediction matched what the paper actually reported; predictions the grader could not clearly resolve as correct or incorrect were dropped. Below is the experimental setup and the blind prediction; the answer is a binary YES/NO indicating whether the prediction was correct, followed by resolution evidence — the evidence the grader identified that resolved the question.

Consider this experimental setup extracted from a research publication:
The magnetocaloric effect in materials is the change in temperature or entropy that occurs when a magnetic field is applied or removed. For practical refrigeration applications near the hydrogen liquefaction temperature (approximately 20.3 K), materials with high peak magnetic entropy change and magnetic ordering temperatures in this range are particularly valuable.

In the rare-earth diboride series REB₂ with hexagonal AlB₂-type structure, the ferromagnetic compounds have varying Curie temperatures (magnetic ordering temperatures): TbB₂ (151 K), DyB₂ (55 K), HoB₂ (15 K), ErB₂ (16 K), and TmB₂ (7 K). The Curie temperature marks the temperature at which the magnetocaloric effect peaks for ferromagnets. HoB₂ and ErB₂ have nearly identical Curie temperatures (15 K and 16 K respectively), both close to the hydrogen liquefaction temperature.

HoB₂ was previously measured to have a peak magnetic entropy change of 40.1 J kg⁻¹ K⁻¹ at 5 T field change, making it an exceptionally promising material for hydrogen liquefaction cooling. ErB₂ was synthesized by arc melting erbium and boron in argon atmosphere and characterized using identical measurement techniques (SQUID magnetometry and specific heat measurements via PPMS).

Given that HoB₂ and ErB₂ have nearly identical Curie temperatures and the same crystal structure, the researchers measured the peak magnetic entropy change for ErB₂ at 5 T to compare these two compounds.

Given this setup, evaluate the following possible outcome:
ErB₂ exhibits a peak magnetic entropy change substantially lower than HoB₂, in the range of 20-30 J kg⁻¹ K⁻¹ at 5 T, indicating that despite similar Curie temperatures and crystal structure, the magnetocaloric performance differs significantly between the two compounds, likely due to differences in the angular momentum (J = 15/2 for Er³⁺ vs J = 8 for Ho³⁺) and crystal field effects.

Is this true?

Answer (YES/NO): YES